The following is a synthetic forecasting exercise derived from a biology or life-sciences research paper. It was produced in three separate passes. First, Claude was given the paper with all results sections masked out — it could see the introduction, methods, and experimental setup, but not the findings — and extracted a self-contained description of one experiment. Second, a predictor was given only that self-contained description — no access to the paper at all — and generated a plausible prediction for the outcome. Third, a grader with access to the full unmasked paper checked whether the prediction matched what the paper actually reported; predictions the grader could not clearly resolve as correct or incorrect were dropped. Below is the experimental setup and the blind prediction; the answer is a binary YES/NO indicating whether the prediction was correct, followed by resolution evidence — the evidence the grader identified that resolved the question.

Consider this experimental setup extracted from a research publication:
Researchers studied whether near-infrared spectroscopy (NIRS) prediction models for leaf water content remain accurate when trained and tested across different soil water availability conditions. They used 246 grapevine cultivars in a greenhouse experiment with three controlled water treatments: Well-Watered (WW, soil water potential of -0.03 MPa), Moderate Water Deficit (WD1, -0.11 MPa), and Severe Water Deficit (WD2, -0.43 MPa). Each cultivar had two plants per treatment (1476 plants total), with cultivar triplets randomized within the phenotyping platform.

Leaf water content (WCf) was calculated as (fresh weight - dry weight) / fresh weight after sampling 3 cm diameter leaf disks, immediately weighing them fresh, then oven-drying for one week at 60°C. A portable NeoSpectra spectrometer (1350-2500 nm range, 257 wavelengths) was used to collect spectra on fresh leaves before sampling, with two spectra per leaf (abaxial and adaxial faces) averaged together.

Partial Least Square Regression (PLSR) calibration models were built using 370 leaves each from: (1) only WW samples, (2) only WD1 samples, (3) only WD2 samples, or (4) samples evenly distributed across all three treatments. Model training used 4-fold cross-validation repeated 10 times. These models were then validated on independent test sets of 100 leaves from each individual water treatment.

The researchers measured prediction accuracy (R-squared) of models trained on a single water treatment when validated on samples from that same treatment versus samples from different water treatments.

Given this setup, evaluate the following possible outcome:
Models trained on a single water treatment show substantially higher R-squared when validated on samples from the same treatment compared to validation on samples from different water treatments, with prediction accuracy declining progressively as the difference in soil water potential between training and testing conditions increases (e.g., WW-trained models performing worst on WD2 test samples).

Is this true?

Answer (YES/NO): NO